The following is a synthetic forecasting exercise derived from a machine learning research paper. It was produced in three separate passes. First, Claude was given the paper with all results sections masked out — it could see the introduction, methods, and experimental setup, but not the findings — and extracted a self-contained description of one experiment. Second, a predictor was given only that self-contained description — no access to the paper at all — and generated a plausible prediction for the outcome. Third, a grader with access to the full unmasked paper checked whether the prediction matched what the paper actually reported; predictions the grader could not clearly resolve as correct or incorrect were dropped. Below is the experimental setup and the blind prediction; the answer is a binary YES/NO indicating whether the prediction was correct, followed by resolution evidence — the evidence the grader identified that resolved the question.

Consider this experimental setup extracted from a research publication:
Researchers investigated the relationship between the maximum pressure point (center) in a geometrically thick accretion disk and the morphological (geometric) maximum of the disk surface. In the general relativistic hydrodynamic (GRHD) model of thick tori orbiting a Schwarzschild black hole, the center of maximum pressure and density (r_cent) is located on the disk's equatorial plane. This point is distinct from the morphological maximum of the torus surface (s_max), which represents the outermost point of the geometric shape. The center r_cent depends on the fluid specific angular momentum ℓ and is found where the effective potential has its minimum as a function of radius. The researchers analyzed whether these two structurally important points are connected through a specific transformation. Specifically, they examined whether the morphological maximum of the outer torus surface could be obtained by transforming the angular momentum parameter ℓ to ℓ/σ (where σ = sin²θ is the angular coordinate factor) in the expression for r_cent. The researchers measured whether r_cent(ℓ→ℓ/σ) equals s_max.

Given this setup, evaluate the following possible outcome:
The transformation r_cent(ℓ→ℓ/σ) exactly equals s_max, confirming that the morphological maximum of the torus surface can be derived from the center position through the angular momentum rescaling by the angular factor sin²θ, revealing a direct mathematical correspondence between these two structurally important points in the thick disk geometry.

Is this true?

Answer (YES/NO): YES